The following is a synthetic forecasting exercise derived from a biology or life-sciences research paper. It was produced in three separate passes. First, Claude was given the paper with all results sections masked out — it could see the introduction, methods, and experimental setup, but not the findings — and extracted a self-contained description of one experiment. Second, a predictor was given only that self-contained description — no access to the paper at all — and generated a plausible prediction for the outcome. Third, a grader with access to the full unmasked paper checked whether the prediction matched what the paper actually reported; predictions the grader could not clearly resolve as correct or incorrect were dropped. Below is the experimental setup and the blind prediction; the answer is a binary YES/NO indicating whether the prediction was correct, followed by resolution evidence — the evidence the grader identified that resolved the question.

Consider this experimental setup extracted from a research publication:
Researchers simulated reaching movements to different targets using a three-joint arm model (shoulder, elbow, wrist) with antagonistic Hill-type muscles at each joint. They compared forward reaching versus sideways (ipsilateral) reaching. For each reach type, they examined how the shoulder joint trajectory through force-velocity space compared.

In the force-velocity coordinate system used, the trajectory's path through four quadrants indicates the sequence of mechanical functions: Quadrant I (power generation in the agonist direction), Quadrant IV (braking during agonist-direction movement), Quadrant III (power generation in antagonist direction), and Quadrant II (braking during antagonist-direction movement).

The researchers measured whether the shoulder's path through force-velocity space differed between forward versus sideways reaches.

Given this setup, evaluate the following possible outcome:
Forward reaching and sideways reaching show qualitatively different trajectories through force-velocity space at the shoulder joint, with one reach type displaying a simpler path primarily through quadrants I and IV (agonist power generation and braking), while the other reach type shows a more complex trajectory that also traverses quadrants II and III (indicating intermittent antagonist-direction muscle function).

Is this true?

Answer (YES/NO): NO